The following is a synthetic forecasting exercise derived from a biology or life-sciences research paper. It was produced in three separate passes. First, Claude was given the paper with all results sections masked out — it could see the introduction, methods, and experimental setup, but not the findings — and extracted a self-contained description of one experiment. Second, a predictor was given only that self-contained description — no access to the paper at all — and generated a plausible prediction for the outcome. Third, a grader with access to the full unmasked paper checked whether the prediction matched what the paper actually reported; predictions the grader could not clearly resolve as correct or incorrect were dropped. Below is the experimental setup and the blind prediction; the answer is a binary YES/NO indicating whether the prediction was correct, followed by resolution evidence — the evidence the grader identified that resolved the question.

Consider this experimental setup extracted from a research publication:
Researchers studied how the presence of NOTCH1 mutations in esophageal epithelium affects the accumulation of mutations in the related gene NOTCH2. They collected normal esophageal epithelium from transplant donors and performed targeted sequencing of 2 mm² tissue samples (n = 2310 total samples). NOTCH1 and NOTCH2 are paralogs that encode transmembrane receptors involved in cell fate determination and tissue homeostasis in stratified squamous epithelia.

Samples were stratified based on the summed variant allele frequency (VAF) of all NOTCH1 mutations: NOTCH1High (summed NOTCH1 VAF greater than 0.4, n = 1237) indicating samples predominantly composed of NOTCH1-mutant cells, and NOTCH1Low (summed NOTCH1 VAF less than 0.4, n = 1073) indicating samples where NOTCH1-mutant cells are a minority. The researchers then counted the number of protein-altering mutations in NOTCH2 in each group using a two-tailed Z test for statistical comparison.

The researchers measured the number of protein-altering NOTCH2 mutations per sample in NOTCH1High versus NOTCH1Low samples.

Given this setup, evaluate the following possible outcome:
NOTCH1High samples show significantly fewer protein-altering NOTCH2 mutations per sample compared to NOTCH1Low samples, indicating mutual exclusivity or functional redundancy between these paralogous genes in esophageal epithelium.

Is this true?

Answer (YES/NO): NO